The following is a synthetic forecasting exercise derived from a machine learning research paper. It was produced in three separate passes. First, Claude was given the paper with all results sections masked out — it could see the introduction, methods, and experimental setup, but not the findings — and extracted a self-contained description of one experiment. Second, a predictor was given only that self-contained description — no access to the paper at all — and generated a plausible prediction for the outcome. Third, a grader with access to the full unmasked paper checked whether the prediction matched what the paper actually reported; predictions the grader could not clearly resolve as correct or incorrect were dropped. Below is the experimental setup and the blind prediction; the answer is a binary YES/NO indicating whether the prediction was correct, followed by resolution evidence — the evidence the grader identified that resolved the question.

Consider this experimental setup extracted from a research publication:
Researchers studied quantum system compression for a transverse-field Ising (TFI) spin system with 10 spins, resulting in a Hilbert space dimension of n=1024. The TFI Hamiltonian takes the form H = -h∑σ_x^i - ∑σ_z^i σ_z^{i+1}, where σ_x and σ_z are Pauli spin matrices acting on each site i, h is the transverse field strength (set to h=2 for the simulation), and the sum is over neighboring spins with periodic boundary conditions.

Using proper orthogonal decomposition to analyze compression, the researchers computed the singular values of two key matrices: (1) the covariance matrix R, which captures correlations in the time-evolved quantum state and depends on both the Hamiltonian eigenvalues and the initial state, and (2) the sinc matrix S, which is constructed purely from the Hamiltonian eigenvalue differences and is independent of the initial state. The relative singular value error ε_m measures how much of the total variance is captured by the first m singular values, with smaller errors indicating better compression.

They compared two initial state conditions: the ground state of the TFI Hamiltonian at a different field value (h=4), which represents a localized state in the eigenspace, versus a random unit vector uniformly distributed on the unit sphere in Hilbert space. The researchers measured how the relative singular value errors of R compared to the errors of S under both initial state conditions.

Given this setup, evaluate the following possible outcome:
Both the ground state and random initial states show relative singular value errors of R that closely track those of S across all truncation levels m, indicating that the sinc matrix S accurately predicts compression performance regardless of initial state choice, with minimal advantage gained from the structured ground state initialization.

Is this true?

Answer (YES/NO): NO